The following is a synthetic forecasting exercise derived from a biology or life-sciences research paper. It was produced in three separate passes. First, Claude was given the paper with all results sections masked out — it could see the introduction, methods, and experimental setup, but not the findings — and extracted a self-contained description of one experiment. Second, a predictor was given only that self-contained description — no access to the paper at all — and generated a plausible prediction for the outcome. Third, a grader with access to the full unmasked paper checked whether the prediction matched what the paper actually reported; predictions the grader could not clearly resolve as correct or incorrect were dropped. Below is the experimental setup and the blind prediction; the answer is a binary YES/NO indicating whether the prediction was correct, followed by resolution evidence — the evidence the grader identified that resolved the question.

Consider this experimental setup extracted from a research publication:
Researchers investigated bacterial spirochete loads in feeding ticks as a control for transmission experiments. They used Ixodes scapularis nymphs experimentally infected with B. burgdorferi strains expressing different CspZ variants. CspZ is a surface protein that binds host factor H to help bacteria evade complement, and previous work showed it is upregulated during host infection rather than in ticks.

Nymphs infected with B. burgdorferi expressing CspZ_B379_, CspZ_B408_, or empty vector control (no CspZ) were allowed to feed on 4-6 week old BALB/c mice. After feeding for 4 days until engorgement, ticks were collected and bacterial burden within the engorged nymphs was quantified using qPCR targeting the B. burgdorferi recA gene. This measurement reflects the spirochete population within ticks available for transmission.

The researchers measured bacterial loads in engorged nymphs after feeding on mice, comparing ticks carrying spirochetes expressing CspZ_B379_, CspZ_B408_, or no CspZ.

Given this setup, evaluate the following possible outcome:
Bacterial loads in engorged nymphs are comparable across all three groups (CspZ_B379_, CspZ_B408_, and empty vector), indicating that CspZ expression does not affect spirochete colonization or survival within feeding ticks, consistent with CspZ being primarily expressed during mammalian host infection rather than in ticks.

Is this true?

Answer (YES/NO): YES